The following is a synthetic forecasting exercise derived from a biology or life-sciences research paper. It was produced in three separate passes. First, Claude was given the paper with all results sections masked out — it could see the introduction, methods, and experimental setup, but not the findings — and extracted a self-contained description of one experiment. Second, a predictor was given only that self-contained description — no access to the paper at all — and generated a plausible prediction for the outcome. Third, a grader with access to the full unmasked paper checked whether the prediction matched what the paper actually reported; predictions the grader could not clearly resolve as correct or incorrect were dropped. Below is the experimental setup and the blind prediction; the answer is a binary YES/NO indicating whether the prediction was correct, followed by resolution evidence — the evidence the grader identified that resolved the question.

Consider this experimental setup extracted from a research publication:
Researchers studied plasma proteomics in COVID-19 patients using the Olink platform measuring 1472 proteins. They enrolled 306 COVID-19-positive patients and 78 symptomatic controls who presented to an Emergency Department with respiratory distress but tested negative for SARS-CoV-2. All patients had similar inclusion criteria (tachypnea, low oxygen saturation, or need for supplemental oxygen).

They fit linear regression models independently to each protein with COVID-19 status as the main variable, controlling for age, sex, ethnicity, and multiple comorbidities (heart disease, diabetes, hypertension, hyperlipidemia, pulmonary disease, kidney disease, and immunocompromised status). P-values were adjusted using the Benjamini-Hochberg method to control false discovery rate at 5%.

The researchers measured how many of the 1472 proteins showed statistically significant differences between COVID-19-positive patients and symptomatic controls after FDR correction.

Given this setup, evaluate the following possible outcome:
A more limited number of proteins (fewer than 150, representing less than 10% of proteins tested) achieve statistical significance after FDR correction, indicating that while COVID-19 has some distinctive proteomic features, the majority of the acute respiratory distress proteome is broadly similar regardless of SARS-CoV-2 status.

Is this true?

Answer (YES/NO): NO